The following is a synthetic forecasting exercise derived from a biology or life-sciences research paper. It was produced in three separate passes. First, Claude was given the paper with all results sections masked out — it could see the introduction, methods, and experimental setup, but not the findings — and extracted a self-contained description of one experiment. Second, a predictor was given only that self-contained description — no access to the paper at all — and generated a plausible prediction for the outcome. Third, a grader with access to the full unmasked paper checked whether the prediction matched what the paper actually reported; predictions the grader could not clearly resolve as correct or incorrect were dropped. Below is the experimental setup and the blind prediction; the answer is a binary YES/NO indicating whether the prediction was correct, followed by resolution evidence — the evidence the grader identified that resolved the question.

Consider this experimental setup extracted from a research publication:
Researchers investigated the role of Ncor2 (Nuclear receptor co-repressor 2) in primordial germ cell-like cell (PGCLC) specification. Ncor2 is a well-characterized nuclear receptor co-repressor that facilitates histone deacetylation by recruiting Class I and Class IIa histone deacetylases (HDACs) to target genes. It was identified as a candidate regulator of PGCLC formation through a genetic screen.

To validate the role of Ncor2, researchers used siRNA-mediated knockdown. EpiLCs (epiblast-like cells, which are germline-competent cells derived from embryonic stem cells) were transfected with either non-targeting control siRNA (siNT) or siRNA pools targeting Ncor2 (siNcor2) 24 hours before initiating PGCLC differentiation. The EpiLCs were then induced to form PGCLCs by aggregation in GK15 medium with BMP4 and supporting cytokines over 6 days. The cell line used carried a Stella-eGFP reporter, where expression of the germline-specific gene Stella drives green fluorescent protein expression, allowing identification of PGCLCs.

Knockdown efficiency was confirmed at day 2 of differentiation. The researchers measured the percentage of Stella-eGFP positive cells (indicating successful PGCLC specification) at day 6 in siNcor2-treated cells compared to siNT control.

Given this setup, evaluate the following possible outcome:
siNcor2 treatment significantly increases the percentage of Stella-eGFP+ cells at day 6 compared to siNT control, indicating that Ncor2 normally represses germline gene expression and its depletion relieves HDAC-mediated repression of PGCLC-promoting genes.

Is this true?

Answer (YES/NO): NO